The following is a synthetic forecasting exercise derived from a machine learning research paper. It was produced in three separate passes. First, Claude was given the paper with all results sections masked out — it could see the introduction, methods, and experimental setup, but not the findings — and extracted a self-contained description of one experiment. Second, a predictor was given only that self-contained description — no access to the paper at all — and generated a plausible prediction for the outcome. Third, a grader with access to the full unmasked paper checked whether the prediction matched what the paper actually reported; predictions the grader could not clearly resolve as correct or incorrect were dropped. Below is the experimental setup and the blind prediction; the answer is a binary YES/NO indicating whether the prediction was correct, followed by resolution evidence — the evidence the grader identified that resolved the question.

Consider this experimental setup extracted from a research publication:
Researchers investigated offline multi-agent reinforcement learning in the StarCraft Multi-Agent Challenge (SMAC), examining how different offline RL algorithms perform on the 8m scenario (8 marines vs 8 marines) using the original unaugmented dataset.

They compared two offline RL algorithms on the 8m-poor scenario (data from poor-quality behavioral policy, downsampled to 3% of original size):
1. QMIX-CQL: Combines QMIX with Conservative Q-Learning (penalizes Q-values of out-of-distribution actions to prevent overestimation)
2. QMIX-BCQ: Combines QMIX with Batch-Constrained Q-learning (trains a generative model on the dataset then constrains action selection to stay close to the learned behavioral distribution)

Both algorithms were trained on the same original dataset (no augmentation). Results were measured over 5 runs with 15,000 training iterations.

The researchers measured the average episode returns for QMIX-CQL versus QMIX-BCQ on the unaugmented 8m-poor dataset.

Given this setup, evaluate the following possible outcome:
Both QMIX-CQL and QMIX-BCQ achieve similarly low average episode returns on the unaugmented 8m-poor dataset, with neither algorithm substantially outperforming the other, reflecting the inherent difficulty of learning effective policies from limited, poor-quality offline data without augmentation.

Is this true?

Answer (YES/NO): NO